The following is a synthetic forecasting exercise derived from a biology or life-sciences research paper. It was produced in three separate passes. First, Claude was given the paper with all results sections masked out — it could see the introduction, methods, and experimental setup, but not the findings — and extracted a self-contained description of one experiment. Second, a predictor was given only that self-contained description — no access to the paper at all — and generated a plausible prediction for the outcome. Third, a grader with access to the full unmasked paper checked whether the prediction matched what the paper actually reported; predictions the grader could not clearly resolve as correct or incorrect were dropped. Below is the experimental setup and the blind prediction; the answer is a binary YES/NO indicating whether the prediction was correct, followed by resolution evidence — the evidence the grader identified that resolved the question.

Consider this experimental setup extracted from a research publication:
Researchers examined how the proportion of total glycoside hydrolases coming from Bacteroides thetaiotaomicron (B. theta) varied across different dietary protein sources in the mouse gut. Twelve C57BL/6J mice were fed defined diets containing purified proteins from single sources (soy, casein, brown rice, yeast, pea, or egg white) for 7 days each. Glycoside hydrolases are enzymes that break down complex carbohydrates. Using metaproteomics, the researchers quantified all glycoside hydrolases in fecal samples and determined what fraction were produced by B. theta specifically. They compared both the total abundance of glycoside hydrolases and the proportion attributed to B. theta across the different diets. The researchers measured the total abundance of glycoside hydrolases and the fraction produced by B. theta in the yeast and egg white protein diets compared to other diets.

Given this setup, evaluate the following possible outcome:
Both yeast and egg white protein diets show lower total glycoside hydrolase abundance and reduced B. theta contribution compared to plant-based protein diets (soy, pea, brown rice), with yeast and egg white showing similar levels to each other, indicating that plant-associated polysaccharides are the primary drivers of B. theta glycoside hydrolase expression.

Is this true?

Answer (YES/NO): NO